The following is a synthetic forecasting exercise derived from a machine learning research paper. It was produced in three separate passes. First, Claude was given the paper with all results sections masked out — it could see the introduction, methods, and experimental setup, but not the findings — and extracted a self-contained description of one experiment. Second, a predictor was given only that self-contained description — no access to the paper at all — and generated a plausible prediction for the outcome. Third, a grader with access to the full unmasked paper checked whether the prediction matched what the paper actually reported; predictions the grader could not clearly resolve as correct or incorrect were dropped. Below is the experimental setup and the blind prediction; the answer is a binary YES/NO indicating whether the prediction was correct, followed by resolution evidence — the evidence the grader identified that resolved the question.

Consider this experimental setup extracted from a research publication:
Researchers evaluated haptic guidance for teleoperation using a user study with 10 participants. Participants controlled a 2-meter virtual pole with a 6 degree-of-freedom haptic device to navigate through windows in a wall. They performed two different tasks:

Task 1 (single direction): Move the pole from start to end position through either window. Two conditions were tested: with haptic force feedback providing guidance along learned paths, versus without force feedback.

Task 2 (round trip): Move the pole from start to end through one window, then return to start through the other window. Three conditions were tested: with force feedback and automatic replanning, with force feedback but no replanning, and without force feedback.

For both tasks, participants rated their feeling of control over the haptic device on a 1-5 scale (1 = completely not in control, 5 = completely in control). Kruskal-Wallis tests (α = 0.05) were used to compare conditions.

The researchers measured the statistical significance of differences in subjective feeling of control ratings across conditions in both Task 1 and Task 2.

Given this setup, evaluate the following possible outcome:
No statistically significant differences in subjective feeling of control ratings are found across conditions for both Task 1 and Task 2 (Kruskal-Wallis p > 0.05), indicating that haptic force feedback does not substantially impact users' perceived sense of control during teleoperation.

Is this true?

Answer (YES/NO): YES